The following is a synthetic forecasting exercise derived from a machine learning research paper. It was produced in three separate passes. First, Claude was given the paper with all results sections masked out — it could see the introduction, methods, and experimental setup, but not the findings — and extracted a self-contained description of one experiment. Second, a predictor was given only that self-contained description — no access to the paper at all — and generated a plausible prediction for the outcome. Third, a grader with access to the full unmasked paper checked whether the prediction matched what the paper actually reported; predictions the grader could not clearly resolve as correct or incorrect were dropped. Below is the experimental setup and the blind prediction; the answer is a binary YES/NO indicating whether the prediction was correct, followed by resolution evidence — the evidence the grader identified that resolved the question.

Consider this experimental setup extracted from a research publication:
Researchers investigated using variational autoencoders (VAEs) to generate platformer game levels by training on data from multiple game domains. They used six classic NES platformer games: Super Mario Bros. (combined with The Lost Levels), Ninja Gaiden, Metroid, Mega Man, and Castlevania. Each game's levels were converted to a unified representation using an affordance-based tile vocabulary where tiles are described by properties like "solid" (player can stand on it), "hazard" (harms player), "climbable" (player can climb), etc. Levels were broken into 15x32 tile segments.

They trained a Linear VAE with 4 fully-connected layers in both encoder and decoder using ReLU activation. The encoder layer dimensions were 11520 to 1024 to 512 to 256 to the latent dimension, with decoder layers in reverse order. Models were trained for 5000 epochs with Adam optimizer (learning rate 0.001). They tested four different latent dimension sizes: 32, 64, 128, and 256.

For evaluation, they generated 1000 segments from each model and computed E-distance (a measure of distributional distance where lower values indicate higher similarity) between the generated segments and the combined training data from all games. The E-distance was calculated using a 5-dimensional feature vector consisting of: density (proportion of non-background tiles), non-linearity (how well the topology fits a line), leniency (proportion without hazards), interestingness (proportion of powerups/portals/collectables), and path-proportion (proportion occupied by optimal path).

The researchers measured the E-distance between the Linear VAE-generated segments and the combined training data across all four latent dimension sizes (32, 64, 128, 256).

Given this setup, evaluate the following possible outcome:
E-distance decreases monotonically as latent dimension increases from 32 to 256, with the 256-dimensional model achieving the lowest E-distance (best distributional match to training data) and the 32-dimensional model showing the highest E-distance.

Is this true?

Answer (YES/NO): NO